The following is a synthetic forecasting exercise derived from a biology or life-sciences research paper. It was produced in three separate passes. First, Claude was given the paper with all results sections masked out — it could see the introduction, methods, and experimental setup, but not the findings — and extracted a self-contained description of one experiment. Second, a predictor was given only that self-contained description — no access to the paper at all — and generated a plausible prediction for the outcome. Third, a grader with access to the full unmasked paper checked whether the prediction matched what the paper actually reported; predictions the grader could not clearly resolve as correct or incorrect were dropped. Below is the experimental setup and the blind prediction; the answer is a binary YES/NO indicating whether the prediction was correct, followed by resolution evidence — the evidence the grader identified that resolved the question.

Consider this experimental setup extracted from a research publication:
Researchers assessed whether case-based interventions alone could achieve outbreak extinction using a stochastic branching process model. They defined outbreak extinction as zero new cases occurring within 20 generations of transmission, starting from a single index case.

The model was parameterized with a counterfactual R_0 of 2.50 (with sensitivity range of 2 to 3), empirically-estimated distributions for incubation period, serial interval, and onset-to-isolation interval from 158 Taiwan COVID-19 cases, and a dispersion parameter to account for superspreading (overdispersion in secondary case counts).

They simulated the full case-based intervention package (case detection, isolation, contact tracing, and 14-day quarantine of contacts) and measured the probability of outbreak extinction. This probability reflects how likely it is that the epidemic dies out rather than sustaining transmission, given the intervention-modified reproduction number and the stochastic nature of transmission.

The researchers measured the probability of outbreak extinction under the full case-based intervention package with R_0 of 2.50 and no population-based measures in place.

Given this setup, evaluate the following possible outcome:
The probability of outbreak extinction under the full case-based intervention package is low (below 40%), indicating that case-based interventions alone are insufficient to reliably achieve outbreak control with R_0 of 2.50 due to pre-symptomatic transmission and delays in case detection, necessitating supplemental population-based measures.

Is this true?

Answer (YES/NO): NO